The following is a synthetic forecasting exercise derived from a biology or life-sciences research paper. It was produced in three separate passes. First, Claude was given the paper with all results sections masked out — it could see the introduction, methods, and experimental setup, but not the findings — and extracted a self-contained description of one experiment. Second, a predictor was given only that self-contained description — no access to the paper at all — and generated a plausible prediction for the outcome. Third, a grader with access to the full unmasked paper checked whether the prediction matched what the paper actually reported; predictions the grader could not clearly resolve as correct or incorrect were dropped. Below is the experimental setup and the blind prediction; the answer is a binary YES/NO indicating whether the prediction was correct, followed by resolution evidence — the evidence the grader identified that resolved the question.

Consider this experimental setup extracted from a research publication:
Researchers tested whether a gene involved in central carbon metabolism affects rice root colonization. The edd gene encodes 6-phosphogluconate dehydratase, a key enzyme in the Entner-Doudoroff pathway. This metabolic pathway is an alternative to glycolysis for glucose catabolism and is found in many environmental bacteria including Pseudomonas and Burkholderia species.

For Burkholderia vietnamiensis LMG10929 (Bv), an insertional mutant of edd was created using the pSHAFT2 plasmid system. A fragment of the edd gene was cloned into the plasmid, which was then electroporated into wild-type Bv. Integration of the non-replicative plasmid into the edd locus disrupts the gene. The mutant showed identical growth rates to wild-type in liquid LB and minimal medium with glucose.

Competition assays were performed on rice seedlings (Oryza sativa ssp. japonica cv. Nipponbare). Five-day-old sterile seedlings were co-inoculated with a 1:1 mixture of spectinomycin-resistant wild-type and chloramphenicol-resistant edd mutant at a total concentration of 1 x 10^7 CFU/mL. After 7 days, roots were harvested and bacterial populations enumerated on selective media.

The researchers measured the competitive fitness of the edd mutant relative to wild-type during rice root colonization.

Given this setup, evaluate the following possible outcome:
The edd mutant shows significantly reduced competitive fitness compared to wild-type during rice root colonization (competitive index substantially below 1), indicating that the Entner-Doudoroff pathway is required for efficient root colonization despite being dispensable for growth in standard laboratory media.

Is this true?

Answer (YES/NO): YES